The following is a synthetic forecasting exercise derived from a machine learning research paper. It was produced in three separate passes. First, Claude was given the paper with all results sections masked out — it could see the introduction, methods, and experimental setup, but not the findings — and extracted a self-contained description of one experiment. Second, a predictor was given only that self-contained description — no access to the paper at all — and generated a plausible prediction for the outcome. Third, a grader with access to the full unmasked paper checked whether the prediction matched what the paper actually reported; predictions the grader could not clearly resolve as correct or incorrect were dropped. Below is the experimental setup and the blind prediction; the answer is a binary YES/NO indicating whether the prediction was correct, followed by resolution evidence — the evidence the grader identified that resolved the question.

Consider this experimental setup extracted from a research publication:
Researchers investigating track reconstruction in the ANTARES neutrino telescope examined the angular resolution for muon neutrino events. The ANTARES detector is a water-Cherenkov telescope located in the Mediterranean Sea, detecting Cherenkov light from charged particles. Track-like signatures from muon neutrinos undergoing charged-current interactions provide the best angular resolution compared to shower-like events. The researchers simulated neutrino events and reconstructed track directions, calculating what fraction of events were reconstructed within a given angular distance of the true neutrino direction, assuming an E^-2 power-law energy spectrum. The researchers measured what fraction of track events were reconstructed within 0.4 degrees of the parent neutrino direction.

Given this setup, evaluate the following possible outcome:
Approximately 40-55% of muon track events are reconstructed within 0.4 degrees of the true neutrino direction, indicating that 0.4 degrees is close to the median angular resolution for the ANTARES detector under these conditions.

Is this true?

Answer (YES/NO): YES